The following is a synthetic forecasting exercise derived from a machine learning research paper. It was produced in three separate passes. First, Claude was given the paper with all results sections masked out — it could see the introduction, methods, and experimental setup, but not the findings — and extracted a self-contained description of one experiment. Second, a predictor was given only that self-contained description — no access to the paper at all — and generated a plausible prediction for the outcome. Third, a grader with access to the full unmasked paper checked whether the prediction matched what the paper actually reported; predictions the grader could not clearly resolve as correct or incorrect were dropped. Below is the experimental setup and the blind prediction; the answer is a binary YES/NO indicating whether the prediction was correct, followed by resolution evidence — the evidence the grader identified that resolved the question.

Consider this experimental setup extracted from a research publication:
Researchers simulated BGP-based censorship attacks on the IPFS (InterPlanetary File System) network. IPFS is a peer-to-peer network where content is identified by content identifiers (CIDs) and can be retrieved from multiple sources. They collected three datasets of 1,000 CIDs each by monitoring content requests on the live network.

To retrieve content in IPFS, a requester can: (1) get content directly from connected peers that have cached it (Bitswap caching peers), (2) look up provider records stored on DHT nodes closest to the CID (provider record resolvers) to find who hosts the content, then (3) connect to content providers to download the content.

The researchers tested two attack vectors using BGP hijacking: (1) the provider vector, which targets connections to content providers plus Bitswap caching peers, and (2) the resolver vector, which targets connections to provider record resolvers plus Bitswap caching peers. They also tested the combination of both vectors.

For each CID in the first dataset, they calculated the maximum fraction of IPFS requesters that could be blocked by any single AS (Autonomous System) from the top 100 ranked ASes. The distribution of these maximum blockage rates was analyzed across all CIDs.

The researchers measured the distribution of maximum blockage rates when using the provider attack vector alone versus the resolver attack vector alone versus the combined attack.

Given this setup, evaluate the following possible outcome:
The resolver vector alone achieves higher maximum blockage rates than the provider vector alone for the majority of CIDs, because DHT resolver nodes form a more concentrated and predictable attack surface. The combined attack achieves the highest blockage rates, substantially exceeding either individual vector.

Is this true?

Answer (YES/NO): NO